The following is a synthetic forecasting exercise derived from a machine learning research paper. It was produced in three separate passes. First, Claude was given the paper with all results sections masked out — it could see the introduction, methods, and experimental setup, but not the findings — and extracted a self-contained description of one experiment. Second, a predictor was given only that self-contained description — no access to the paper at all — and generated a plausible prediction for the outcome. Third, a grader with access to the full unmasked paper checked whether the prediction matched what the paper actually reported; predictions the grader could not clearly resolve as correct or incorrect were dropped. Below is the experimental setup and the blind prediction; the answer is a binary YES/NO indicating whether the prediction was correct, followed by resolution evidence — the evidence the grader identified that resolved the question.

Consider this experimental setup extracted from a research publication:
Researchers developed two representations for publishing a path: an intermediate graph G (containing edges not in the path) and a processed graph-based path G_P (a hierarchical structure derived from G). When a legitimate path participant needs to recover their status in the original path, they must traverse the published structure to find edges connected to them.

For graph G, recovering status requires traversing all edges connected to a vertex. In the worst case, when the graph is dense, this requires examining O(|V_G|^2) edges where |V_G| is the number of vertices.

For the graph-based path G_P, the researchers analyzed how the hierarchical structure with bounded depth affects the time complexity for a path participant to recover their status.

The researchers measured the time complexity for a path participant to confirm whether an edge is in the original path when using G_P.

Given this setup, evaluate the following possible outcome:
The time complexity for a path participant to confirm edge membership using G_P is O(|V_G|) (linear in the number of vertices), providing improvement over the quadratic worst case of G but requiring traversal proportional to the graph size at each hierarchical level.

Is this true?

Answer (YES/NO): YES